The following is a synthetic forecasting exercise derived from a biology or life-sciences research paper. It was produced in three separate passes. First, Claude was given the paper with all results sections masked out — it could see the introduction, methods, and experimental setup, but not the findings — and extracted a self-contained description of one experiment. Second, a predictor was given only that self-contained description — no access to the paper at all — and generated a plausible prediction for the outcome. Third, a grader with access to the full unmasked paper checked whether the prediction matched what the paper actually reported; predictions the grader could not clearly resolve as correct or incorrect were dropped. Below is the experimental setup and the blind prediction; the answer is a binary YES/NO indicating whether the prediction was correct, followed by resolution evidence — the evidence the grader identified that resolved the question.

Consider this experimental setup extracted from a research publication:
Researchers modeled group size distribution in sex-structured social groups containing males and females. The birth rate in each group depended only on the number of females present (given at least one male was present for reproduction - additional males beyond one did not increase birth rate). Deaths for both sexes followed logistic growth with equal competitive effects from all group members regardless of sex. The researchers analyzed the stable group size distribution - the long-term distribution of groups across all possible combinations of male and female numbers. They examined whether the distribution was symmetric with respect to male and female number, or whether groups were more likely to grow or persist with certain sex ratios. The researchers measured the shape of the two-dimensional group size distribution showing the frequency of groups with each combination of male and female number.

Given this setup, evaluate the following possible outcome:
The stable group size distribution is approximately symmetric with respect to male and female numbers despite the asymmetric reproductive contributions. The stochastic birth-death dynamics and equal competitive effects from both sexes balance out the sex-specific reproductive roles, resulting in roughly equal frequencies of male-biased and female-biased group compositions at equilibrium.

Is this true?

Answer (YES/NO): NO